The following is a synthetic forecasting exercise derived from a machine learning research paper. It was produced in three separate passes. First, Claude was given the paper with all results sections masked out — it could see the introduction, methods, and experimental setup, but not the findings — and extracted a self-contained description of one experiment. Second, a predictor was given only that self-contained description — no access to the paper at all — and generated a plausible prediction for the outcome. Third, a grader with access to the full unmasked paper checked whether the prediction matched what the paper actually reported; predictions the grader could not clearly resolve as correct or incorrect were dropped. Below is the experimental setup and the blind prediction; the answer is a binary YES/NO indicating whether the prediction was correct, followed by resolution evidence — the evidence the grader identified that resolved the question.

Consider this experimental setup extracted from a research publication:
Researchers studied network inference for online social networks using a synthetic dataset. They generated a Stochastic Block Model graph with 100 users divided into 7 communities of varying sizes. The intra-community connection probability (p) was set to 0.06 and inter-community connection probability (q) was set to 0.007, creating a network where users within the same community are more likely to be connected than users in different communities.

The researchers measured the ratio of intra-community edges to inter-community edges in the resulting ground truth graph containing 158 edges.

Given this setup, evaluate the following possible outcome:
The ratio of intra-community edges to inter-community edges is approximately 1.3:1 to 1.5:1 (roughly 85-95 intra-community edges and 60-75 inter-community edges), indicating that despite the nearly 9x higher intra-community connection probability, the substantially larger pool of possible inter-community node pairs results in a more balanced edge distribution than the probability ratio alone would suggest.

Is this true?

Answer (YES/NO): NO